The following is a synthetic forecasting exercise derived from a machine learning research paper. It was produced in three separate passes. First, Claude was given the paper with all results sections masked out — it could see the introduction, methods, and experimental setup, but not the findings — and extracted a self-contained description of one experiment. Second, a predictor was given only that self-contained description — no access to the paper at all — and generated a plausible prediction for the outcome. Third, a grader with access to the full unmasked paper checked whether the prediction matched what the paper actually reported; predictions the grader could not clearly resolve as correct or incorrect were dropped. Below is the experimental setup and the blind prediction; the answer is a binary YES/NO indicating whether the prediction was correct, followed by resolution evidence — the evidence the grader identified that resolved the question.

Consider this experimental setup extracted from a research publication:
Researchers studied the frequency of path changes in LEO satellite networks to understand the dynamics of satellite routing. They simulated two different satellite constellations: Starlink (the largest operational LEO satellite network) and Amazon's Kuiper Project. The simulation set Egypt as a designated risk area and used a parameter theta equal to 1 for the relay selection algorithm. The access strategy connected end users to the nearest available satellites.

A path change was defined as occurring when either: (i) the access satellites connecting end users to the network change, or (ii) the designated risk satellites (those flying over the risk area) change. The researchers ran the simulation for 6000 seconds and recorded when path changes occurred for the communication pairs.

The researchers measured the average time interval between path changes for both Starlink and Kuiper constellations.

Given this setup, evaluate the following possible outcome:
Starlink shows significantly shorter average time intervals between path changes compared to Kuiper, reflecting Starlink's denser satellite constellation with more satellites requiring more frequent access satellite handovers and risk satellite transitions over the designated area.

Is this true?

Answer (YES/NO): NO